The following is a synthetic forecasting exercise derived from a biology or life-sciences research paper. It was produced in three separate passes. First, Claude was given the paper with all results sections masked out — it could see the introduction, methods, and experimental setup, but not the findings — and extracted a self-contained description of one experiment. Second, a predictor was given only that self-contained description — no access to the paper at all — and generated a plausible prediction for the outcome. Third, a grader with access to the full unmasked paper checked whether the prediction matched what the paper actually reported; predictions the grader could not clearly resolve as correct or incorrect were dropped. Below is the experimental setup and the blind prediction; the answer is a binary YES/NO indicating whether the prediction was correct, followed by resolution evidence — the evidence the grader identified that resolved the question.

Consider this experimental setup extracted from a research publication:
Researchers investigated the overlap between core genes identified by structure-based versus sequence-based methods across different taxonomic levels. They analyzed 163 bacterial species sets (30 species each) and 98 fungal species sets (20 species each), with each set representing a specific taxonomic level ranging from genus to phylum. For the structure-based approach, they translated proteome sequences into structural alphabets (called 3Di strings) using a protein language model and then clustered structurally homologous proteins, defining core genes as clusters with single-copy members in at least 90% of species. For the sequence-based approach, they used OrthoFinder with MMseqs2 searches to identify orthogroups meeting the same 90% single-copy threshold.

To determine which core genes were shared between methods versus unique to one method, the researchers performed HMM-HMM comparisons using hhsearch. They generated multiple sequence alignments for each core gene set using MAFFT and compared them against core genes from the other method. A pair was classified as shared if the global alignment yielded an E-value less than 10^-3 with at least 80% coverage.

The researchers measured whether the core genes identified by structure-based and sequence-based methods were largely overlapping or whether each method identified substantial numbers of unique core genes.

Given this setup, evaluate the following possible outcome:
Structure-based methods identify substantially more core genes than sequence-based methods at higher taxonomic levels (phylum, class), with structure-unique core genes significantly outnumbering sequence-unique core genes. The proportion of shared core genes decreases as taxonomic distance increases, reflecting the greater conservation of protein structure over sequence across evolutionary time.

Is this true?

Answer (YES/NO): NO